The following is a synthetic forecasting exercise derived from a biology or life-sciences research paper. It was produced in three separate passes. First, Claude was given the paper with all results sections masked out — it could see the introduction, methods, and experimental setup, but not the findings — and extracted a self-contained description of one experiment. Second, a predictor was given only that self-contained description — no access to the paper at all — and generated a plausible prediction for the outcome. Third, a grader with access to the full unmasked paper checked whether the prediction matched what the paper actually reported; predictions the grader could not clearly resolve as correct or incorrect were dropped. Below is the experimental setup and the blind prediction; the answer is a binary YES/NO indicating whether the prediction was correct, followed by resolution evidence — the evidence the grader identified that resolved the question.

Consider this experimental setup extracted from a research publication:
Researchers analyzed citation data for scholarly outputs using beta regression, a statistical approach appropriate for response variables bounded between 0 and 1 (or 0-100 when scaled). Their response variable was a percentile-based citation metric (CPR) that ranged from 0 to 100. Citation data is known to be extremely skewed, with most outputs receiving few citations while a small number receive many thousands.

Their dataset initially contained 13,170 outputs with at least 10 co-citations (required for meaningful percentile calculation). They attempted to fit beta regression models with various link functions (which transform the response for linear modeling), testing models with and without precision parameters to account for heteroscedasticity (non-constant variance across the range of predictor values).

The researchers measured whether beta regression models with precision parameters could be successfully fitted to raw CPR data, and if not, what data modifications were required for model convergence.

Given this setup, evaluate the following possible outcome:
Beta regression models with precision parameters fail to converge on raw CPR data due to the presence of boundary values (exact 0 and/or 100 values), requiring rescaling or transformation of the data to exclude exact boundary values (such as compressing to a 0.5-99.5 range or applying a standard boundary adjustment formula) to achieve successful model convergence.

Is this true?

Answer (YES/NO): NO